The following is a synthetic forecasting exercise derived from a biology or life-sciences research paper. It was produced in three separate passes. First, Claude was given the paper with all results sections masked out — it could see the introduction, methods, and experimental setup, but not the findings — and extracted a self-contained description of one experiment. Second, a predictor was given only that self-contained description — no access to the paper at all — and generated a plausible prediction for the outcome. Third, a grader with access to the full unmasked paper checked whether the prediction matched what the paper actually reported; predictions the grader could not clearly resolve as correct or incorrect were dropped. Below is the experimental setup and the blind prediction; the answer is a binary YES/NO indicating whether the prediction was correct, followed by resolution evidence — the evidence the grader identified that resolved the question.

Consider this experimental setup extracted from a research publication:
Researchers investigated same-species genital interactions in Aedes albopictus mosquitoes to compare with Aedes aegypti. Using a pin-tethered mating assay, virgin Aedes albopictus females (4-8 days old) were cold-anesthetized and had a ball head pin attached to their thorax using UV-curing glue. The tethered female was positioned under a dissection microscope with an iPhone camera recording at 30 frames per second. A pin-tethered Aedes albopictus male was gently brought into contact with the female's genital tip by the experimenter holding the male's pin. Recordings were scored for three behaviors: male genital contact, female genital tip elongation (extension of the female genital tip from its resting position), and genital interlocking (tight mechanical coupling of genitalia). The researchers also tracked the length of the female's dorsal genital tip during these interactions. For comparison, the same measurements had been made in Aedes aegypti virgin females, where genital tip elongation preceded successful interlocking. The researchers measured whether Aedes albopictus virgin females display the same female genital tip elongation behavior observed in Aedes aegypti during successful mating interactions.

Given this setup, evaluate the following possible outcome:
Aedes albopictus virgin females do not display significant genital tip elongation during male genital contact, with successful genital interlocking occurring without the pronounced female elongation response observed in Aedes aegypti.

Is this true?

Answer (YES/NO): NO